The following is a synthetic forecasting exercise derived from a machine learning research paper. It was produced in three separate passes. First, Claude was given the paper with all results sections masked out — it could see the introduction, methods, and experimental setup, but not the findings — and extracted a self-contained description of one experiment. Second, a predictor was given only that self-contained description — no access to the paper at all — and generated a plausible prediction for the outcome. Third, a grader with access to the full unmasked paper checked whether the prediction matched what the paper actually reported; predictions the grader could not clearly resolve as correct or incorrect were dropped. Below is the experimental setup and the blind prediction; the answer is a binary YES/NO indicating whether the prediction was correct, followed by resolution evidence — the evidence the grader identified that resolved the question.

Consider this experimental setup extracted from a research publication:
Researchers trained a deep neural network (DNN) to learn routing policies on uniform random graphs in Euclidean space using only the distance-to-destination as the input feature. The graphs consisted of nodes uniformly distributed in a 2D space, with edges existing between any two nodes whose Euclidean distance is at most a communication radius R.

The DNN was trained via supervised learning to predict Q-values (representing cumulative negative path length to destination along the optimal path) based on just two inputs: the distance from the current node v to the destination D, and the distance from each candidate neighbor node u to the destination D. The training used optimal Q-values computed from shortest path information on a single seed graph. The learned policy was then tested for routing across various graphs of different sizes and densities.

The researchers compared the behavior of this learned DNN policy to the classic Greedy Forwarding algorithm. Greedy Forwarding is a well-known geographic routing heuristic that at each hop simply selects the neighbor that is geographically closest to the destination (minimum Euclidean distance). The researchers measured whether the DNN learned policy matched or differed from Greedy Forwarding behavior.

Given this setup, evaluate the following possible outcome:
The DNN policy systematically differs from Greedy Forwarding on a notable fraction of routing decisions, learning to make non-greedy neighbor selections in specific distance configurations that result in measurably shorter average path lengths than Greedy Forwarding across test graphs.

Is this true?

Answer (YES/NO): NO